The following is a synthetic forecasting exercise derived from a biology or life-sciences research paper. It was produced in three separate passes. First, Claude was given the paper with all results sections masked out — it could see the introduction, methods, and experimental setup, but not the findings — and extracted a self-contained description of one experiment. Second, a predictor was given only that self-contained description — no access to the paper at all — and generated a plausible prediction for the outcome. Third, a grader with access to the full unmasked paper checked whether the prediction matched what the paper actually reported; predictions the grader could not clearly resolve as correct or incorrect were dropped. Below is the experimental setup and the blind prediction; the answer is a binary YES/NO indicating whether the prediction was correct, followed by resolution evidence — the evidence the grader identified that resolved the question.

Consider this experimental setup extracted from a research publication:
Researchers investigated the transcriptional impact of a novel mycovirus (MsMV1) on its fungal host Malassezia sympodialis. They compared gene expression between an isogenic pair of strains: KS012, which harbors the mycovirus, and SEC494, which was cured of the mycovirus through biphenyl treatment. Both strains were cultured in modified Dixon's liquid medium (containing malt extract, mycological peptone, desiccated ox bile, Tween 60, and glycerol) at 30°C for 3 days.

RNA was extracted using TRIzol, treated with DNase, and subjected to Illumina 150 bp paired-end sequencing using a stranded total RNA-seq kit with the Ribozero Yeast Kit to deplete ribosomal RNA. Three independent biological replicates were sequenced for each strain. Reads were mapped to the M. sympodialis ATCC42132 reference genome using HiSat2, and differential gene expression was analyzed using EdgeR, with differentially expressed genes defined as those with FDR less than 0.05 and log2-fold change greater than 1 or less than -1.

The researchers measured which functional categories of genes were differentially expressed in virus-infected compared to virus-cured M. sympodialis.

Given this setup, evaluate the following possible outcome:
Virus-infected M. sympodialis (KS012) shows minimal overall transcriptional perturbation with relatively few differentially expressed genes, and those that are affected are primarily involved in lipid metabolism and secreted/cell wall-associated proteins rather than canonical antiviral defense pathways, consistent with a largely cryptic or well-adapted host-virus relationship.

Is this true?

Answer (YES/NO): NO